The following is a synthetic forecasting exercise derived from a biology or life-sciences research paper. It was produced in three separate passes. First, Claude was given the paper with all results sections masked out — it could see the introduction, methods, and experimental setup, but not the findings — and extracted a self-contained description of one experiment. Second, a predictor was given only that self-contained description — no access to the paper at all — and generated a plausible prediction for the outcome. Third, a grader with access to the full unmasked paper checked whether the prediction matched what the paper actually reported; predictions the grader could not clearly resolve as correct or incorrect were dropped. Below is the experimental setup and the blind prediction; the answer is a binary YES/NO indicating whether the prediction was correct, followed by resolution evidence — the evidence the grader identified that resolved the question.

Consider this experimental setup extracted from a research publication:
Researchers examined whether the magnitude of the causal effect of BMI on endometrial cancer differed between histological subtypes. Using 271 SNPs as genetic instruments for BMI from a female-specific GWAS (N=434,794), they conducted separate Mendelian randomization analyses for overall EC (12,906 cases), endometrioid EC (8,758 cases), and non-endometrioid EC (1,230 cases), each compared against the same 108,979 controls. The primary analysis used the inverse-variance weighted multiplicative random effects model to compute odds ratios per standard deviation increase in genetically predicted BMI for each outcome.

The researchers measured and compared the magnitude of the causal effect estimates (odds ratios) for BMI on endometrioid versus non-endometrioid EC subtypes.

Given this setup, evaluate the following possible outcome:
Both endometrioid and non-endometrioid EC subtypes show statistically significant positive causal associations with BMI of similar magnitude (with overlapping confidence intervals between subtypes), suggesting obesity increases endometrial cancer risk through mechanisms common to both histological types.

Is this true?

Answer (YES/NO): NO